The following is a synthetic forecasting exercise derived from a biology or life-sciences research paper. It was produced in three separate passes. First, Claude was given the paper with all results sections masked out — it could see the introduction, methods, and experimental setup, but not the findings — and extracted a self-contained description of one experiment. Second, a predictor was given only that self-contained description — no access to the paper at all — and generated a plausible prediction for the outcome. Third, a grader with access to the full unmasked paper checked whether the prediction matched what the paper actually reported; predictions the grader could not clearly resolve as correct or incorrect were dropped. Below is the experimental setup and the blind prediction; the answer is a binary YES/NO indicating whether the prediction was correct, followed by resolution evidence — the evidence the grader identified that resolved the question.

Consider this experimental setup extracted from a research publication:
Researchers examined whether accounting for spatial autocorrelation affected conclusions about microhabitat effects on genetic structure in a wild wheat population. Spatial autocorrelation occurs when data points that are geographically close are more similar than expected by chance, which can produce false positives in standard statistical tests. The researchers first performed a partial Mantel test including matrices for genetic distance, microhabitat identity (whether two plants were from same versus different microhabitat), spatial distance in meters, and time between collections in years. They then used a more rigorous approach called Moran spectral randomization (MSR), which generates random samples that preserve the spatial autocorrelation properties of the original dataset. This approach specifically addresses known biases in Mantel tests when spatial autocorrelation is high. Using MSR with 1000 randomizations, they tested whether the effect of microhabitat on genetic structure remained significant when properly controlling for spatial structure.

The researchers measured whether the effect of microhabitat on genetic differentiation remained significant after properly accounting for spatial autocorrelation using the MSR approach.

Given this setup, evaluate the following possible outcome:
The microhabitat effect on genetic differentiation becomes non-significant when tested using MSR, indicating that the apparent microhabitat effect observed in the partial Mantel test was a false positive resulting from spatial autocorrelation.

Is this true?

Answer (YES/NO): NO